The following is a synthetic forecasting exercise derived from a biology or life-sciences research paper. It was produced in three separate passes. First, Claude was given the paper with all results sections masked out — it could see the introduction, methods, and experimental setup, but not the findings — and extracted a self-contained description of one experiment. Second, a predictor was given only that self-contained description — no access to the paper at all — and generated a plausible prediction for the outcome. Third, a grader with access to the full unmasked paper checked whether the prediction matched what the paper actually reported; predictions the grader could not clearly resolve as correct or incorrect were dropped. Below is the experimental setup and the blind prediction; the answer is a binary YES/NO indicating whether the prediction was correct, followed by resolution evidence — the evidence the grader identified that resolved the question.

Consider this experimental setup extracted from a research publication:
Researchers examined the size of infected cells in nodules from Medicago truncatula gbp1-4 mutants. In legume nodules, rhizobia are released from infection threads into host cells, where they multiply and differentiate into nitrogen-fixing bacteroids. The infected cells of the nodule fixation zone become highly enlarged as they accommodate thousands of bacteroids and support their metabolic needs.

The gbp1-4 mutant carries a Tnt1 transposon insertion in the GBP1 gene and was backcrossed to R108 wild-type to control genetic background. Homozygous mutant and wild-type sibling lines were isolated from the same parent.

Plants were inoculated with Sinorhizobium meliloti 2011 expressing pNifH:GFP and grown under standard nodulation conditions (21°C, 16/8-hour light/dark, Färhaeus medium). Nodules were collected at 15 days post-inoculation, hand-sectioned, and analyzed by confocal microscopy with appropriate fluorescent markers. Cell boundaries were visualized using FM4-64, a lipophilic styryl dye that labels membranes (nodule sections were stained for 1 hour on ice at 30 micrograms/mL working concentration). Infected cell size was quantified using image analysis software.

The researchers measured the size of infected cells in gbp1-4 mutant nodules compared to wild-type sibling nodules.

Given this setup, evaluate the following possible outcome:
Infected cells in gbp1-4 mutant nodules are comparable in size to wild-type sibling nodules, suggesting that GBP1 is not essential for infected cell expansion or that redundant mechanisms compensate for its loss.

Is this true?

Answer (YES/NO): YES